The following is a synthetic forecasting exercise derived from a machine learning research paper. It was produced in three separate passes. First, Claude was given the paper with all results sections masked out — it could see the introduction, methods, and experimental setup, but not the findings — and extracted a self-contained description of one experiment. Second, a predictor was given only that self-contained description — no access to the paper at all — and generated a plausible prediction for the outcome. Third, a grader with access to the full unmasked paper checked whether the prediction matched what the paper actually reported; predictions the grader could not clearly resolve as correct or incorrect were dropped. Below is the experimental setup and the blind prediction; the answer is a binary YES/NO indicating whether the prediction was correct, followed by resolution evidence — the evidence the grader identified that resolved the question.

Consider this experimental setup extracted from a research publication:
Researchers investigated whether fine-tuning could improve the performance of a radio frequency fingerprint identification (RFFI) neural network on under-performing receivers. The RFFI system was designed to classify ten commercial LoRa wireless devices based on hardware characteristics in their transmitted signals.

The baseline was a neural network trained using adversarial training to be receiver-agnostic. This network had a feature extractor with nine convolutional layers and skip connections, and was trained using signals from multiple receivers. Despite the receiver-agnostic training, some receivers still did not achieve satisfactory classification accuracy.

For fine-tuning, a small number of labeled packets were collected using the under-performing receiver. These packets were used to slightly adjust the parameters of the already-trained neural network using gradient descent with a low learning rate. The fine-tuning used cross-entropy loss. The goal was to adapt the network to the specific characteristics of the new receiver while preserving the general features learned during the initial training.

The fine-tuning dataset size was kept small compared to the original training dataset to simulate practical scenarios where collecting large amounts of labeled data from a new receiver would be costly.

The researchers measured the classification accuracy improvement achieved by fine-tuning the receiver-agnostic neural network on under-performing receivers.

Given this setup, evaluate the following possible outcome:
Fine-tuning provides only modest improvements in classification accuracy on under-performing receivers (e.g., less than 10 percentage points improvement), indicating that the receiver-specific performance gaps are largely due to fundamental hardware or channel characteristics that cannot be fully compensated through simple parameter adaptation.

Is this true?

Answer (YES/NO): NO